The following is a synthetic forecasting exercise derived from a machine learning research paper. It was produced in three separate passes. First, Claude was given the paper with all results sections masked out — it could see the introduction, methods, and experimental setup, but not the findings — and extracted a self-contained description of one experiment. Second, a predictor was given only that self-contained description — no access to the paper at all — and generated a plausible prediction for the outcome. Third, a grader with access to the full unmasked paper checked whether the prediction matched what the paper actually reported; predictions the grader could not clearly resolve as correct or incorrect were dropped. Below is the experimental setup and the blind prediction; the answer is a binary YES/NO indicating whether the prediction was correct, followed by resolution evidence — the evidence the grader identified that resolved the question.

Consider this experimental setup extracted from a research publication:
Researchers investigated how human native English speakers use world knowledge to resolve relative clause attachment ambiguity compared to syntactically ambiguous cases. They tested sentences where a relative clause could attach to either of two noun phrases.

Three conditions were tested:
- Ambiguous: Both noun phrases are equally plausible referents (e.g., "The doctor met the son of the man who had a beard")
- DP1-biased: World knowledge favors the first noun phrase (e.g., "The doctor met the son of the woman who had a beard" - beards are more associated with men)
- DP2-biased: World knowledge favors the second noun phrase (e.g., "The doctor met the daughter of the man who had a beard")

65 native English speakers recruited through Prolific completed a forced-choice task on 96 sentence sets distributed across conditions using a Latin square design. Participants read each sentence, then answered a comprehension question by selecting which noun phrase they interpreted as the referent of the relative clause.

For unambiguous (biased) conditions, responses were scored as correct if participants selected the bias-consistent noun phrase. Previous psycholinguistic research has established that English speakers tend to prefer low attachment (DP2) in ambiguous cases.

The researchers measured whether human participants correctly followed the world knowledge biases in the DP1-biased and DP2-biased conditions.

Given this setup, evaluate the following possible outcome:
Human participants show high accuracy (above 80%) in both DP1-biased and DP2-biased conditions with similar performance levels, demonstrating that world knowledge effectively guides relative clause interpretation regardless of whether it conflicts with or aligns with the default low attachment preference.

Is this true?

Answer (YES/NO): NO